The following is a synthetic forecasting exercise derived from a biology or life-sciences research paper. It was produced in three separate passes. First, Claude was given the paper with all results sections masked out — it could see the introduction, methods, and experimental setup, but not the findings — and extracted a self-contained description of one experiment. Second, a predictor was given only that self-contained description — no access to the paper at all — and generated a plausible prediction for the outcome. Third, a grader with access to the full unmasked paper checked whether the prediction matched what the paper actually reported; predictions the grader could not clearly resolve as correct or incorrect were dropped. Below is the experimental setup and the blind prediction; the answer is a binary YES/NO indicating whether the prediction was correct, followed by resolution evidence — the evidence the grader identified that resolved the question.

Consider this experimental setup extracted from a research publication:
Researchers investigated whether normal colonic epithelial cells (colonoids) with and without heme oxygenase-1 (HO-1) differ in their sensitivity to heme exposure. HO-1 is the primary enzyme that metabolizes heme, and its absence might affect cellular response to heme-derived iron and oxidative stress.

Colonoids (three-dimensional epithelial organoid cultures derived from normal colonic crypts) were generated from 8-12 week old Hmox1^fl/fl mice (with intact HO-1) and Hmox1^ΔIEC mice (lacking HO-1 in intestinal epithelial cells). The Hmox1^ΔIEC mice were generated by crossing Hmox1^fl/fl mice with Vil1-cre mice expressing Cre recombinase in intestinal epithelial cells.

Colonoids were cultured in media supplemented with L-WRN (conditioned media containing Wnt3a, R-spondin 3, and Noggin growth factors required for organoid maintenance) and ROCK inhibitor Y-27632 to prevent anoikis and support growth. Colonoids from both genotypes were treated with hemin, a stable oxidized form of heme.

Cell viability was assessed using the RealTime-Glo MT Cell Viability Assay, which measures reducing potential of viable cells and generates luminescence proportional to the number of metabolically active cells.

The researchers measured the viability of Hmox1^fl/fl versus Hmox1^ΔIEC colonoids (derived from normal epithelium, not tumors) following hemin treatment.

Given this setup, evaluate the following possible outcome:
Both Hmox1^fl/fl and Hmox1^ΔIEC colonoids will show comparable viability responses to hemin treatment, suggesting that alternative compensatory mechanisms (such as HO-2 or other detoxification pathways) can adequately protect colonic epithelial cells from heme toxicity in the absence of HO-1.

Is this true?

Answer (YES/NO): NO